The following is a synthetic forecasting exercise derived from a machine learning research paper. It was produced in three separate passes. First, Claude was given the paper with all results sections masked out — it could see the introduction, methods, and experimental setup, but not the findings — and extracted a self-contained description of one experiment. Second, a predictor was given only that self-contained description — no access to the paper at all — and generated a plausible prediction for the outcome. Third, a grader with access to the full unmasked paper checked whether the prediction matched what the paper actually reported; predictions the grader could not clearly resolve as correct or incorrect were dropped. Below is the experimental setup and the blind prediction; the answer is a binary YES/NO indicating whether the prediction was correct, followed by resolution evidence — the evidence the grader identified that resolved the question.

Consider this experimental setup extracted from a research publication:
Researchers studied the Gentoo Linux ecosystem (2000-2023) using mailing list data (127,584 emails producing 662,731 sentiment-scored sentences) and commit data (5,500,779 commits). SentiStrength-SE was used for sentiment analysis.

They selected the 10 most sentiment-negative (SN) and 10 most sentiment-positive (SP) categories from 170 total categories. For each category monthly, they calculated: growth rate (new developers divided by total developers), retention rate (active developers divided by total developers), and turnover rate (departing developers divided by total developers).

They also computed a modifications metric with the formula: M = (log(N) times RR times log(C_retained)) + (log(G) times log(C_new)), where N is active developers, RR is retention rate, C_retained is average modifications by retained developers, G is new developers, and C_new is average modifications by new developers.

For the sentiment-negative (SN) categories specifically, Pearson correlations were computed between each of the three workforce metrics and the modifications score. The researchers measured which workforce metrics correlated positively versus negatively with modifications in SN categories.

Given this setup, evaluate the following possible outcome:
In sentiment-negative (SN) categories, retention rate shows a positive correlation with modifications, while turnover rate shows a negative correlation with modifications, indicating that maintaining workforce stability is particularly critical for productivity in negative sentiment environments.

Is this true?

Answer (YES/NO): NO